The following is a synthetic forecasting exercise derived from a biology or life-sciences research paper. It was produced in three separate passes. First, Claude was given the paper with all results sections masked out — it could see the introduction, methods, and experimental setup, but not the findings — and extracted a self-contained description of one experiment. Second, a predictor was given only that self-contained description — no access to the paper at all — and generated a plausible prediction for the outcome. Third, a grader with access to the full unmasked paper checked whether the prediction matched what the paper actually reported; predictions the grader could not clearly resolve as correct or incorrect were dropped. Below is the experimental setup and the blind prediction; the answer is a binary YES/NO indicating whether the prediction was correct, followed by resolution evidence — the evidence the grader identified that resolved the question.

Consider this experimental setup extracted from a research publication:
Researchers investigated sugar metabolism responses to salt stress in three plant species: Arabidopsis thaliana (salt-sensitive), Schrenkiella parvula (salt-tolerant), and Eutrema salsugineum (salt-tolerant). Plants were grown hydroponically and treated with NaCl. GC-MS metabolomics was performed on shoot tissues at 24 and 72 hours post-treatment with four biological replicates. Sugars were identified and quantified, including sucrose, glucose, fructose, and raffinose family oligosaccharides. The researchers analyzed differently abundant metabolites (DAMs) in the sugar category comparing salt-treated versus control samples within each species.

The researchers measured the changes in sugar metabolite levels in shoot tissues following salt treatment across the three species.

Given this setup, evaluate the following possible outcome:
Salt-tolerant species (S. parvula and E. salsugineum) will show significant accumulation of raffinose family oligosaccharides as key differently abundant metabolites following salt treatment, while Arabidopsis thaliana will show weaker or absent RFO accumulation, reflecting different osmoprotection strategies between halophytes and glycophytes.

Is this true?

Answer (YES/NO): NO